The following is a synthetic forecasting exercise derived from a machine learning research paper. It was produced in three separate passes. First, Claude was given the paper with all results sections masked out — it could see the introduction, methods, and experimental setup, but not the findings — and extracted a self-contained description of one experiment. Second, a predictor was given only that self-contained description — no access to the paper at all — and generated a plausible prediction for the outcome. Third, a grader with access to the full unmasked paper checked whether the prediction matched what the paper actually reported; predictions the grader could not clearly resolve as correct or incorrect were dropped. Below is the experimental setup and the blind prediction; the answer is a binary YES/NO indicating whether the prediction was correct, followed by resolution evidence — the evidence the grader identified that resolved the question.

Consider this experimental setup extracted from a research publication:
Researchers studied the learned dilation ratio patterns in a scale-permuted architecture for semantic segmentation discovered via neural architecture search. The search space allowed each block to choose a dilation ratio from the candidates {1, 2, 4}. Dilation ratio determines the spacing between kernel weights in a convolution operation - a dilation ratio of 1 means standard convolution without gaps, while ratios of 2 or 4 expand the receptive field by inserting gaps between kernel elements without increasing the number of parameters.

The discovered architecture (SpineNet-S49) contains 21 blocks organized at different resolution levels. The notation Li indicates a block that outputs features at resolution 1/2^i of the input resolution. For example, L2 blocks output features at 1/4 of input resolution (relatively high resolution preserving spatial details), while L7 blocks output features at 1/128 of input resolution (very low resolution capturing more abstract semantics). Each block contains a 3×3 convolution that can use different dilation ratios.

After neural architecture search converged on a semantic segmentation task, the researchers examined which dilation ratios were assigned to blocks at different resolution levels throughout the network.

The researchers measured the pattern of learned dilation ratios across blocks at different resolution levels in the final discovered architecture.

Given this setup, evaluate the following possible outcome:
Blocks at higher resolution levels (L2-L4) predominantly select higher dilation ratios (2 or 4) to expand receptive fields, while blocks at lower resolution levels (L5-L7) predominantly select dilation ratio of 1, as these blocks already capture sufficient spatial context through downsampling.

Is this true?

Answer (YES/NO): NO